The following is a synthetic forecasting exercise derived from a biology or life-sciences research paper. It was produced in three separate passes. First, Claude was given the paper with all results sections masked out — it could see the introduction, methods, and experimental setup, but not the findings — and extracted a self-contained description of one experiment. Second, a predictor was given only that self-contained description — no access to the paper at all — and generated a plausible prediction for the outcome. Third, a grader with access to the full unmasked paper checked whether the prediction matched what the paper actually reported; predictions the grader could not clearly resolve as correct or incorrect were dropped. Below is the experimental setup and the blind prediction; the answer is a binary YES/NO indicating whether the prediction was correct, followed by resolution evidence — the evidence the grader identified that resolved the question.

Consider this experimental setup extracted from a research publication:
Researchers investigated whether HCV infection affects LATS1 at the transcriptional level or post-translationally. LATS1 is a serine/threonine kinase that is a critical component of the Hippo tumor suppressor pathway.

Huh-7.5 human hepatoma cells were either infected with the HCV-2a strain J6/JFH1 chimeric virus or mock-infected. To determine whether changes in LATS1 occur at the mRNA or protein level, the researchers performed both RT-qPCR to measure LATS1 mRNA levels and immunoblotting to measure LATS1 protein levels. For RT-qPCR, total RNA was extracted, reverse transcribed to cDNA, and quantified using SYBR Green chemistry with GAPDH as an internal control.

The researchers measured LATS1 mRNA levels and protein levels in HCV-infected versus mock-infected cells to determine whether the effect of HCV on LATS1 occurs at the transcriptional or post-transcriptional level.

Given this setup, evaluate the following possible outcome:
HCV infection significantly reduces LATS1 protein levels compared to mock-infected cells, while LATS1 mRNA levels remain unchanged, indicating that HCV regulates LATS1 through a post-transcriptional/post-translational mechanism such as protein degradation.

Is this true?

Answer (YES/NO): NO